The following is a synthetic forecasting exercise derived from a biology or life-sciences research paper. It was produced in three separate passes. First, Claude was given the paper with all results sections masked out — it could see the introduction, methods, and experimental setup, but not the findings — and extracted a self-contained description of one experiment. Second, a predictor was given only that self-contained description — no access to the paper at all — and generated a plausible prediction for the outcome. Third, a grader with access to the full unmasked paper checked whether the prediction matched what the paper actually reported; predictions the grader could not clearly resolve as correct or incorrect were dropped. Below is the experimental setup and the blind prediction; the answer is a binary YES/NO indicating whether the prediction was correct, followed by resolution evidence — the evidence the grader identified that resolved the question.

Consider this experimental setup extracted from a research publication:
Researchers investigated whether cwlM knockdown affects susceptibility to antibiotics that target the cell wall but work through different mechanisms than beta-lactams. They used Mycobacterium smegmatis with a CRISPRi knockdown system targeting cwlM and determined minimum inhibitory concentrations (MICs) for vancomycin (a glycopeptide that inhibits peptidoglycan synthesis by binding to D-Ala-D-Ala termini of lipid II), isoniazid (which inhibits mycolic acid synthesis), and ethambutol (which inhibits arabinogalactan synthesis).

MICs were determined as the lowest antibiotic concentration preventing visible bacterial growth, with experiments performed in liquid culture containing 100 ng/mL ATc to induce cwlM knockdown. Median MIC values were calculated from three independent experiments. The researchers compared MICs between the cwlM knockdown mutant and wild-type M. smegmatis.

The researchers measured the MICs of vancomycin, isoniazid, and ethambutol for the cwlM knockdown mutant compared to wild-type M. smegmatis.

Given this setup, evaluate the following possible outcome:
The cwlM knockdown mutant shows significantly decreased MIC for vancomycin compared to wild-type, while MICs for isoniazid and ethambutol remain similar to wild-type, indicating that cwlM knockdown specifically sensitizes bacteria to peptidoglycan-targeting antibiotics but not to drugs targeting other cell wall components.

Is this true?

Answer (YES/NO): NO